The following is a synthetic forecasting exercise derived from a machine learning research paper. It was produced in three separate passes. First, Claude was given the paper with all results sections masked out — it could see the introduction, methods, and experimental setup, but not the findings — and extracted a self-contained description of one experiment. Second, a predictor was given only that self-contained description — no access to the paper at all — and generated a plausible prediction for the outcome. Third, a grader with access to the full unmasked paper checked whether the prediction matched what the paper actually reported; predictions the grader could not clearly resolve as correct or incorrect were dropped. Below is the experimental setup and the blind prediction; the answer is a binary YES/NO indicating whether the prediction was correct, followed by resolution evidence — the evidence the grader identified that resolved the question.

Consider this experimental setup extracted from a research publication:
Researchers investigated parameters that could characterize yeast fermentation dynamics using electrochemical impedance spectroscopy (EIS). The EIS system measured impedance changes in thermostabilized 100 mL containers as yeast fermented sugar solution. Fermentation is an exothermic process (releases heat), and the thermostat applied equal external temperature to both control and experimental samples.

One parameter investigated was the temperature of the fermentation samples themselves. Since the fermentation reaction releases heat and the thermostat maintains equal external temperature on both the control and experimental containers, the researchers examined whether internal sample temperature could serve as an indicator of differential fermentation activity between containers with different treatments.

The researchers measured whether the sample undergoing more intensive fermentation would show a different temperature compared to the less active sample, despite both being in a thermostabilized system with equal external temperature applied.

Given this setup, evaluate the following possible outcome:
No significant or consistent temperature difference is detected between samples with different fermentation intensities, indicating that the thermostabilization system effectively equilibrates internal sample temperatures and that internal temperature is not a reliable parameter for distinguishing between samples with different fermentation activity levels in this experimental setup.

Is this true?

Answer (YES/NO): NO